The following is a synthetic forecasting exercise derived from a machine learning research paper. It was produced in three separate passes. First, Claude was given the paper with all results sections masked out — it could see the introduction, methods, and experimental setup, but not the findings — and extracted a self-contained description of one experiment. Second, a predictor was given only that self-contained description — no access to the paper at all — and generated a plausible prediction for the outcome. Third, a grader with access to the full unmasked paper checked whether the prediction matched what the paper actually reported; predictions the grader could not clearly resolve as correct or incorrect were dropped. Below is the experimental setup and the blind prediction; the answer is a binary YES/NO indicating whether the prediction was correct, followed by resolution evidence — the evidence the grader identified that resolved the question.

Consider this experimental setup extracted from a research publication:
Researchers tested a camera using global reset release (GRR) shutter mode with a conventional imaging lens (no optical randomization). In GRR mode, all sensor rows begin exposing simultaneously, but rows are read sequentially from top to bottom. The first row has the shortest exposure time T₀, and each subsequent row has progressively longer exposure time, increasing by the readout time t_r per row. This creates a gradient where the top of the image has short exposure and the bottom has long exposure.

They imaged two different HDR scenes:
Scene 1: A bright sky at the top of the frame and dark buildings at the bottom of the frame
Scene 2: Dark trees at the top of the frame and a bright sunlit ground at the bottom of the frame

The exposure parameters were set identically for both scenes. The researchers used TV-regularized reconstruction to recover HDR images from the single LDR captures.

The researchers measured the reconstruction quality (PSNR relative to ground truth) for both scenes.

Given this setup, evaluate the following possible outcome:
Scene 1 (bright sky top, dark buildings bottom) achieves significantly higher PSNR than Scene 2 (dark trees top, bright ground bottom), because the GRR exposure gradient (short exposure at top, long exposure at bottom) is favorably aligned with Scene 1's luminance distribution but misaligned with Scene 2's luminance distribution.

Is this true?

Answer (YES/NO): YES